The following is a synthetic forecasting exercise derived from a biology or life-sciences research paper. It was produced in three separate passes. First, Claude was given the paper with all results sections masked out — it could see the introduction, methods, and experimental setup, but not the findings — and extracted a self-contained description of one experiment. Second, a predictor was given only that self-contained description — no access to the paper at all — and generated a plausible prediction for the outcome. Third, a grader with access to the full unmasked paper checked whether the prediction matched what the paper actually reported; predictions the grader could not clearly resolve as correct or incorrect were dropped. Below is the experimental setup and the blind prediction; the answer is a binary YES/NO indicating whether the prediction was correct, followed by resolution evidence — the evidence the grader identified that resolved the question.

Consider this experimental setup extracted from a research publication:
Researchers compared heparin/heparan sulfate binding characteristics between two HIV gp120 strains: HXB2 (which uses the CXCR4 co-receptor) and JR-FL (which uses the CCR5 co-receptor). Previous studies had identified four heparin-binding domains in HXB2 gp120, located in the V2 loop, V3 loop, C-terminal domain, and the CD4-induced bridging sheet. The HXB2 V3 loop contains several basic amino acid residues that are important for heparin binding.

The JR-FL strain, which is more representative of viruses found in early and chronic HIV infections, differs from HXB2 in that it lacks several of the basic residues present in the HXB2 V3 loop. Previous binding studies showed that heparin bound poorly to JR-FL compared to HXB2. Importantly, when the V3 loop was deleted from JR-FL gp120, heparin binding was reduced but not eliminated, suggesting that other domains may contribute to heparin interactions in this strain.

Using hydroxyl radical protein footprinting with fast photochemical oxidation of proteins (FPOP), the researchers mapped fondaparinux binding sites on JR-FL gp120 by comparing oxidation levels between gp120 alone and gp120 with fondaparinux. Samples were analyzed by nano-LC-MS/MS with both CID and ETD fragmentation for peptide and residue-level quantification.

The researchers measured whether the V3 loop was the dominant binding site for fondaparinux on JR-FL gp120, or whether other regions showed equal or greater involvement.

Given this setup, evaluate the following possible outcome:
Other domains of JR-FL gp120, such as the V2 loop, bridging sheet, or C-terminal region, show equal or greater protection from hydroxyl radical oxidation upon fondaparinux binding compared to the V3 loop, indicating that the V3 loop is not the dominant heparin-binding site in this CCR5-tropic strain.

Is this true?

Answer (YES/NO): NO